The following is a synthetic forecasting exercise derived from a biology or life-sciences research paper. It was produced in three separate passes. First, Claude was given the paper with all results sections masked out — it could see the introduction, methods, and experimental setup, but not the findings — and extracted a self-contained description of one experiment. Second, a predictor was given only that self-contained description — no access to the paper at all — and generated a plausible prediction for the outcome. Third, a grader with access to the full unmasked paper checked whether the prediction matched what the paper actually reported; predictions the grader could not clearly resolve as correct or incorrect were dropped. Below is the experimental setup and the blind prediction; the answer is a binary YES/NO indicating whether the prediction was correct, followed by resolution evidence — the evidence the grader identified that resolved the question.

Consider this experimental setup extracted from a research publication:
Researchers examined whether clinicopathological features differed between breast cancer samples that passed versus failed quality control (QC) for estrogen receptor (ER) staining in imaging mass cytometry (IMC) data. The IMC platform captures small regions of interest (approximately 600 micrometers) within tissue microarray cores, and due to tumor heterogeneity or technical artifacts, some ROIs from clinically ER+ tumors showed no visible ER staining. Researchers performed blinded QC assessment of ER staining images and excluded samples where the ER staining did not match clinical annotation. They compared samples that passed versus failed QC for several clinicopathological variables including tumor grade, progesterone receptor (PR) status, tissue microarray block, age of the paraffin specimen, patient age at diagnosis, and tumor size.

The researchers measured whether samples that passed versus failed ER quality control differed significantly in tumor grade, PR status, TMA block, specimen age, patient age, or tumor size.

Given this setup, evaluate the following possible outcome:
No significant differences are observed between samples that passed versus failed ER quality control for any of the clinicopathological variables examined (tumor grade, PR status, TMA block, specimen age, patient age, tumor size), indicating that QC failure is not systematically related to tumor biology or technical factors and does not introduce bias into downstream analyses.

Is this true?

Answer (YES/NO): YES